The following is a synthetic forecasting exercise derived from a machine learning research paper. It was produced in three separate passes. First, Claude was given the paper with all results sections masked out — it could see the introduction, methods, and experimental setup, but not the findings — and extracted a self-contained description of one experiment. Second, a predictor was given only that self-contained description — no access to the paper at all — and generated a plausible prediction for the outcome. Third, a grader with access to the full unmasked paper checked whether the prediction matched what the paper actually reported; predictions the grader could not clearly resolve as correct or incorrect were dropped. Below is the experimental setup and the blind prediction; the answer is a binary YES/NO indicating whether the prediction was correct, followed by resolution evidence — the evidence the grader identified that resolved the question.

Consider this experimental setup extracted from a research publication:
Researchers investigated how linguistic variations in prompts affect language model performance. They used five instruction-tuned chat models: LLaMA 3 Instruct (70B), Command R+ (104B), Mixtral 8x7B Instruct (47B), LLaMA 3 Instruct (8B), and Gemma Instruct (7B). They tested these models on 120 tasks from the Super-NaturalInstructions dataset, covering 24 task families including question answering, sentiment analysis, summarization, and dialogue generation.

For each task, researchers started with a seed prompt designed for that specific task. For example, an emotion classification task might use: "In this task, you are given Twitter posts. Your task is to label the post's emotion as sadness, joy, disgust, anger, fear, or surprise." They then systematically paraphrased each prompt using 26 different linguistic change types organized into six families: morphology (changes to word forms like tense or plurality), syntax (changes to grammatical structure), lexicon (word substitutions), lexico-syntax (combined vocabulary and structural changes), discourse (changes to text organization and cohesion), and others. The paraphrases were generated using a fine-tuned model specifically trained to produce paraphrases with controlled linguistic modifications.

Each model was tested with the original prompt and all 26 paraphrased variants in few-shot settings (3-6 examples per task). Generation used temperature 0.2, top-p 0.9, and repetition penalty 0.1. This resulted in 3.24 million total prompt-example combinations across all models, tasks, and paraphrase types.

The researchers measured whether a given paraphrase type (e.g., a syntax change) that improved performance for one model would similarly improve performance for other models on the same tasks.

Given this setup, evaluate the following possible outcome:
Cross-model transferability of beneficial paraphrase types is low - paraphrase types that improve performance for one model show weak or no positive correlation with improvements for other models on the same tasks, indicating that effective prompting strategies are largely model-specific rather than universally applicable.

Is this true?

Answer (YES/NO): YES